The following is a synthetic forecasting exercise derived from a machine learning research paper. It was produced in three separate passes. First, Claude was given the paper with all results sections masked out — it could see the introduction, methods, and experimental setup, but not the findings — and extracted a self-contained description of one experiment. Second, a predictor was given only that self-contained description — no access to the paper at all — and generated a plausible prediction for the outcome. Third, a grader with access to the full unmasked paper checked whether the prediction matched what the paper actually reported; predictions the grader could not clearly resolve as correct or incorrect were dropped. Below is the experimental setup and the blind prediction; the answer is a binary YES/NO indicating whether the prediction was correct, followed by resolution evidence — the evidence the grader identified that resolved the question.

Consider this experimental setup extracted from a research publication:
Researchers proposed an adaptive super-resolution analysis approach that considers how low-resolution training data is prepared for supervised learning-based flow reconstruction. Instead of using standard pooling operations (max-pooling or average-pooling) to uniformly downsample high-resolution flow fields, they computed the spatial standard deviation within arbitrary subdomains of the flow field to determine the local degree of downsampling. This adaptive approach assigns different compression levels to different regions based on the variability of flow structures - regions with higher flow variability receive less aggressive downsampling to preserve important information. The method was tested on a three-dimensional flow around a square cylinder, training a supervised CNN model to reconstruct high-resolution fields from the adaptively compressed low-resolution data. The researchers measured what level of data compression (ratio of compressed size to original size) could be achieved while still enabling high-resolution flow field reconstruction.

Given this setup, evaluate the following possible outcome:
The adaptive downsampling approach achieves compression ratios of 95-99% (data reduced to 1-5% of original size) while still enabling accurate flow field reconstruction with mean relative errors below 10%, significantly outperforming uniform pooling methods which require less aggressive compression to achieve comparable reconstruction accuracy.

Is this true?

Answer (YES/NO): NO